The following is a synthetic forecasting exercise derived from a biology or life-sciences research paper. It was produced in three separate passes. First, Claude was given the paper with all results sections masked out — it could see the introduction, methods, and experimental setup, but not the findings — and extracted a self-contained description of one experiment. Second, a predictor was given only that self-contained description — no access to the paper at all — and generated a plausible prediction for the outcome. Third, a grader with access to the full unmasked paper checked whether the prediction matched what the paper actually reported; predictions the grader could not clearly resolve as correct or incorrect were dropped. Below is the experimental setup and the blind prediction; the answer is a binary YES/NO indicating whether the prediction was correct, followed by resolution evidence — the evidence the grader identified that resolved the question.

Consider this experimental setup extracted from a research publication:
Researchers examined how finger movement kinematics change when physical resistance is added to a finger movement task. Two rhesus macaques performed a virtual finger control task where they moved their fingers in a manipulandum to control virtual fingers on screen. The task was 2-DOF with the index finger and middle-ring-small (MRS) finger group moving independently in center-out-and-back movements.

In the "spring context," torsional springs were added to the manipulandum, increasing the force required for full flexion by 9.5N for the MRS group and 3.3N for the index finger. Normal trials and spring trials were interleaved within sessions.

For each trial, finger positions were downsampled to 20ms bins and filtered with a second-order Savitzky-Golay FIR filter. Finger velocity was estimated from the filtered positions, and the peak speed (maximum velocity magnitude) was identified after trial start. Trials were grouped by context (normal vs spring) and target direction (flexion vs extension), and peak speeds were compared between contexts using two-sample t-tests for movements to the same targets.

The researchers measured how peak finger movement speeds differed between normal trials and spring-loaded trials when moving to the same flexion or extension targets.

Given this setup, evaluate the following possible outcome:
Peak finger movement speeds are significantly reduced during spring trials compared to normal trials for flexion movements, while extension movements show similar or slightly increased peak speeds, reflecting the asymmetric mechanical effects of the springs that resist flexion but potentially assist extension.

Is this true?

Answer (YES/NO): NO